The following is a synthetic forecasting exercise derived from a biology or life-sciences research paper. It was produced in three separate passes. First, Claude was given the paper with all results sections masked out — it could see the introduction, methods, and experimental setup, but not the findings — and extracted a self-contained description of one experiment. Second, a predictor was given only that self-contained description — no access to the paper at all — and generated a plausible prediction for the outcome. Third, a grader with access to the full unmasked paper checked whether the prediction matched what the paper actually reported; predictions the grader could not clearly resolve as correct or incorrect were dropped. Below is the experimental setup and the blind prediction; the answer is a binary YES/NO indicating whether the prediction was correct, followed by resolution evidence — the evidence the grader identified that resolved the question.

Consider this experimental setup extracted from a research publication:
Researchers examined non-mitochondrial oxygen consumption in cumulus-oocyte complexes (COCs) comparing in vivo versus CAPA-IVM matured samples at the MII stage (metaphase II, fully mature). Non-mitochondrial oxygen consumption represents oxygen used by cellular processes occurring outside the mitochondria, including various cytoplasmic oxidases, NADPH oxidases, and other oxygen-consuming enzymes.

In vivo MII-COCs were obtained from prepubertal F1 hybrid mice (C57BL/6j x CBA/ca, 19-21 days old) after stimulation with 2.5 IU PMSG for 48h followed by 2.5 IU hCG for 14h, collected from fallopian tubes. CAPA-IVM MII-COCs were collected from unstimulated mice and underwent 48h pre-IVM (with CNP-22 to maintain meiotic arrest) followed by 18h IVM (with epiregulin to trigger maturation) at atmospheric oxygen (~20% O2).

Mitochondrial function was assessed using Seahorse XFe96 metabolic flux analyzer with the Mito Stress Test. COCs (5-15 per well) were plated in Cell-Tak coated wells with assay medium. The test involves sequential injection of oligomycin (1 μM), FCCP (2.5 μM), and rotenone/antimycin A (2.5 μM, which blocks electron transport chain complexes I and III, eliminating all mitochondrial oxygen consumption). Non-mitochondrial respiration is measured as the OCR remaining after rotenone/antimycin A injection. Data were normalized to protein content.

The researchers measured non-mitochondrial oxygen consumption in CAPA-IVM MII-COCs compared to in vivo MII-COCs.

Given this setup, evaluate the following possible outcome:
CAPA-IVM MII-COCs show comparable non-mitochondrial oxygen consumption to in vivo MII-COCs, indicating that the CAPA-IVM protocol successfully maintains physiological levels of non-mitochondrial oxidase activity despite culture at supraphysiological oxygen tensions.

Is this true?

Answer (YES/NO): YES